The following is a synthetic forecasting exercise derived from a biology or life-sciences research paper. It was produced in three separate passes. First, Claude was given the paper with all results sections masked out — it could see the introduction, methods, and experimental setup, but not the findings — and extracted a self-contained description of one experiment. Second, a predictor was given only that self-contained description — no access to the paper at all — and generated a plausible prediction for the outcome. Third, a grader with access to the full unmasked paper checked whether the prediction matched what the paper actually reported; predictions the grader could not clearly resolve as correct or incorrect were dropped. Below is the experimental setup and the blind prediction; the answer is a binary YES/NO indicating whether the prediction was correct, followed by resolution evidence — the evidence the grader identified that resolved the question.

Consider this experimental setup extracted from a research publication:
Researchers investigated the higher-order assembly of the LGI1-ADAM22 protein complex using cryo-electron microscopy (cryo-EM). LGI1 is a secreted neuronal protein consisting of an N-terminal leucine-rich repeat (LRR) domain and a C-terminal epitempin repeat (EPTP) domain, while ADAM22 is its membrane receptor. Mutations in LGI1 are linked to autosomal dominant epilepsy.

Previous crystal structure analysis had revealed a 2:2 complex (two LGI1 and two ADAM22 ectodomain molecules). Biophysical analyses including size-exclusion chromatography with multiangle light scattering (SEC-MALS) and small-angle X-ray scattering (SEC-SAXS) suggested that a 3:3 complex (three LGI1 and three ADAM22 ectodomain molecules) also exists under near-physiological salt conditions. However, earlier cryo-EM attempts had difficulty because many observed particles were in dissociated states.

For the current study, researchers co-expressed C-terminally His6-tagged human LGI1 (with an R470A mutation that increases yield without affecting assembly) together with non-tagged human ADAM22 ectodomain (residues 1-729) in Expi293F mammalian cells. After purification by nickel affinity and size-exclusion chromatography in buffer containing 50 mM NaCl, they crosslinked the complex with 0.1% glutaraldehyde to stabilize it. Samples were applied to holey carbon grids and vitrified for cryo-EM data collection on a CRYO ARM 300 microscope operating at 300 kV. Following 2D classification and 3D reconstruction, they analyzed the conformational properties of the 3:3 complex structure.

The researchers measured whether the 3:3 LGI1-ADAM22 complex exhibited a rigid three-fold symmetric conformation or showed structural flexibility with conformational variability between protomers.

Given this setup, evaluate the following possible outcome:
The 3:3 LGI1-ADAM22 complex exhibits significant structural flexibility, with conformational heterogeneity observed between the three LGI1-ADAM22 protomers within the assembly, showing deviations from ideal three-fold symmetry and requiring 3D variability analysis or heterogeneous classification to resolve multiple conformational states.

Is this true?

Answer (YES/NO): YES